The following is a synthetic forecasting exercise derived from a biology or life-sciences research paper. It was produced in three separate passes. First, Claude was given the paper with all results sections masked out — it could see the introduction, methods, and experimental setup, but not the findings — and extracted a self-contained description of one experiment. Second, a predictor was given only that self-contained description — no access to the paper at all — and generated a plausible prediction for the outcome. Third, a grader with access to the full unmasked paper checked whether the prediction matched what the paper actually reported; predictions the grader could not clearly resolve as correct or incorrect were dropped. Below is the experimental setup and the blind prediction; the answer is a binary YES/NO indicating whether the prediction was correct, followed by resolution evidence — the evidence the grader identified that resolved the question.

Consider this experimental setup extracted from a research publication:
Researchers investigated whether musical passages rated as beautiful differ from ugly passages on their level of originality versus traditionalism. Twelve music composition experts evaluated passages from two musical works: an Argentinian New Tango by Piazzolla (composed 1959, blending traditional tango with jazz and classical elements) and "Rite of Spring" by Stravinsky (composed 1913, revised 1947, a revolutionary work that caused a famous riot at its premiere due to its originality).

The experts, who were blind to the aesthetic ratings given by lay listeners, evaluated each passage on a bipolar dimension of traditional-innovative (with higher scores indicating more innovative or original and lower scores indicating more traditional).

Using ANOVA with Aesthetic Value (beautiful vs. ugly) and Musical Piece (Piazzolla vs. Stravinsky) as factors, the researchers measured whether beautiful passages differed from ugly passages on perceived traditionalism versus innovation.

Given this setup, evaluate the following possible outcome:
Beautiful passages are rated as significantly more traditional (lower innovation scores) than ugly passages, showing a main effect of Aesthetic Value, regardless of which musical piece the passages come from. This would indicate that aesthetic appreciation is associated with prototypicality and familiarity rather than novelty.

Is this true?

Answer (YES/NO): YES